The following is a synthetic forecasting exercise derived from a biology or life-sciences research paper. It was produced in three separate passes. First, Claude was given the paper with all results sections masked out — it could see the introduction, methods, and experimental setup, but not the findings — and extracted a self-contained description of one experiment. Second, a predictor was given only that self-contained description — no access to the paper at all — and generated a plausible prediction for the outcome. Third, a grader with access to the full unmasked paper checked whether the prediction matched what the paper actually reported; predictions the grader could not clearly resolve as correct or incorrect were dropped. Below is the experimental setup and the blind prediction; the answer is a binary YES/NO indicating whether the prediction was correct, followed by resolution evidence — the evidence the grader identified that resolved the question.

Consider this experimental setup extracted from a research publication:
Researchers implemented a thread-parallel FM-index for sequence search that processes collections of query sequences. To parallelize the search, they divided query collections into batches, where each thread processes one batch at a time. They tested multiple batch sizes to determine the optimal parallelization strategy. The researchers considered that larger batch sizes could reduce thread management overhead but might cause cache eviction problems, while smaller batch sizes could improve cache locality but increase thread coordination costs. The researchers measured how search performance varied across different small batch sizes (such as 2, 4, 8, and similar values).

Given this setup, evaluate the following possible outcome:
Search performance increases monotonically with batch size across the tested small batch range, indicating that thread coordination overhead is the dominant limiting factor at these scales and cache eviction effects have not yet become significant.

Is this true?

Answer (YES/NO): NO